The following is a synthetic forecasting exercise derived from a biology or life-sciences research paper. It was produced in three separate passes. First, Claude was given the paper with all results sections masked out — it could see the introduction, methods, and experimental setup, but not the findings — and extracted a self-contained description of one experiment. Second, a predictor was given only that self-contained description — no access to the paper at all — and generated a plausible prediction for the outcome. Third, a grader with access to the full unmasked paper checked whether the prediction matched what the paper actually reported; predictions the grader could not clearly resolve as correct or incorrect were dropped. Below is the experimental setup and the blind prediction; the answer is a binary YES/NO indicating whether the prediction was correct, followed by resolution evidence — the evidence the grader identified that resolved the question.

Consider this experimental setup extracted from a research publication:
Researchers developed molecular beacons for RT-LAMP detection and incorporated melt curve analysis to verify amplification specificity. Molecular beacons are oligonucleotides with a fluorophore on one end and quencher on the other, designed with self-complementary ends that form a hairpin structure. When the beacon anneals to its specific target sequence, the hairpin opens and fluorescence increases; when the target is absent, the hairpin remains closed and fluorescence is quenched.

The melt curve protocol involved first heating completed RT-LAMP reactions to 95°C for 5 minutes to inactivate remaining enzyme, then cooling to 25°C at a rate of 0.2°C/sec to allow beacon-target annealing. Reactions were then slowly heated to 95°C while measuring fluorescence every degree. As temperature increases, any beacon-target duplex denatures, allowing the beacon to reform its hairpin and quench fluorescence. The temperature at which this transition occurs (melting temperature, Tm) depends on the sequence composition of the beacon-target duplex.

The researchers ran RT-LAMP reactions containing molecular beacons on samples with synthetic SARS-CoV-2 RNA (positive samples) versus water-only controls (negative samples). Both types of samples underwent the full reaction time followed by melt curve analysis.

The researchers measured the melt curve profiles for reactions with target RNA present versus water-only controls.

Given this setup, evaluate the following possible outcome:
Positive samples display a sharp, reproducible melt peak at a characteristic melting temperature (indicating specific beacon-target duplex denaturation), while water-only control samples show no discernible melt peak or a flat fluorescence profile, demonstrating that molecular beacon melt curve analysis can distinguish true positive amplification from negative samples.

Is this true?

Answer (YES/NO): NO